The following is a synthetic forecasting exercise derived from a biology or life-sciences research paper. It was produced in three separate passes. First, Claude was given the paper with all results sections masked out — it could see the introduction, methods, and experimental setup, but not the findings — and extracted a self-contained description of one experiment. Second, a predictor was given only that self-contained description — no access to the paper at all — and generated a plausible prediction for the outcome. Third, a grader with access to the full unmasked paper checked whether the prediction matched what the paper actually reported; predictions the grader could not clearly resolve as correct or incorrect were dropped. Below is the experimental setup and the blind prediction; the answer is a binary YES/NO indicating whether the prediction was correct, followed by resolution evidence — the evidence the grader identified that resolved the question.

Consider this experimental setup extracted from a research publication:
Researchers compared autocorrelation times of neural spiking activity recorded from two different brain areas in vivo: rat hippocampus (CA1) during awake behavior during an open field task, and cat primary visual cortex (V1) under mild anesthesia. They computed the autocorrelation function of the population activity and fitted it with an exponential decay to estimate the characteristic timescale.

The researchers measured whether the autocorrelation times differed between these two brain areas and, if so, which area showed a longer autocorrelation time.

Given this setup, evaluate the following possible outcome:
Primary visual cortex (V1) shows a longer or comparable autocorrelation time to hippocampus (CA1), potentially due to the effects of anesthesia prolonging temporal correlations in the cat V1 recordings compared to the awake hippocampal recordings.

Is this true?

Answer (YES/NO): NO